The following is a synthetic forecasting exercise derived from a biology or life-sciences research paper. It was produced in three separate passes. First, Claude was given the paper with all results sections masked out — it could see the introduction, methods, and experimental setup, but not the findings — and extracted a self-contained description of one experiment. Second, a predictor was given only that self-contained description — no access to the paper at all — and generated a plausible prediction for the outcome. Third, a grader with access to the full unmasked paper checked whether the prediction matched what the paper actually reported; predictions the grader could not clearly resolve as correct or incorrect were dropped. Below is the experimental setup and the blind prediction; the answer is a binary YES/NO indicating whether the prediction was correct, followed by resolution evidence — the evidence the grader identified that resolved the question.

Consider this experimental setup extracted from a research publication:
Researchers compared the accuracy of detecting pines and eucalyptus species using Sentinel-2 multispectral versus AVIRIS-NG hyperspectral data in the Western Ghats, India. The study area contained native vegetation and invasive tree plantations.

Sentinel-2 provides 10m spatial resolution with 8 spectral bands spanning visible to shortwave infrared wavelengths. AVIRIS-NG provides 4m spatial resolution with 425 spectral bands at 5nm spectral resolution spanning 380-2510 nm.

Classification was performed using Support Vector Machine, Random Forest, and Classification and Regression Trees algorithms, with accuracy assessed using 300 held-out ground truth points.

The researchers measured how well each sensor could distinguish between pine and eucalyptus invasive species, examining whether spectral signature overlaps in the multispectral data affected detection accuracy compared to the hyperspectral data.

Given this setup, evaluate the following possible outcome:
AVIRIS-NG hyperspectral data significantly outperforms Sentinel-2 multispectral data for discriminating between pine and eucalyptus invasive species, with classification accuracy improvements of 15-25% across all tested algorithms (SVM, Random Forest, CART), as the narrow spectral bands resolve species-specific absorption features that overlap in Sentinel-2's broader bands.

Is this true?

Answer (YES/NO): NO